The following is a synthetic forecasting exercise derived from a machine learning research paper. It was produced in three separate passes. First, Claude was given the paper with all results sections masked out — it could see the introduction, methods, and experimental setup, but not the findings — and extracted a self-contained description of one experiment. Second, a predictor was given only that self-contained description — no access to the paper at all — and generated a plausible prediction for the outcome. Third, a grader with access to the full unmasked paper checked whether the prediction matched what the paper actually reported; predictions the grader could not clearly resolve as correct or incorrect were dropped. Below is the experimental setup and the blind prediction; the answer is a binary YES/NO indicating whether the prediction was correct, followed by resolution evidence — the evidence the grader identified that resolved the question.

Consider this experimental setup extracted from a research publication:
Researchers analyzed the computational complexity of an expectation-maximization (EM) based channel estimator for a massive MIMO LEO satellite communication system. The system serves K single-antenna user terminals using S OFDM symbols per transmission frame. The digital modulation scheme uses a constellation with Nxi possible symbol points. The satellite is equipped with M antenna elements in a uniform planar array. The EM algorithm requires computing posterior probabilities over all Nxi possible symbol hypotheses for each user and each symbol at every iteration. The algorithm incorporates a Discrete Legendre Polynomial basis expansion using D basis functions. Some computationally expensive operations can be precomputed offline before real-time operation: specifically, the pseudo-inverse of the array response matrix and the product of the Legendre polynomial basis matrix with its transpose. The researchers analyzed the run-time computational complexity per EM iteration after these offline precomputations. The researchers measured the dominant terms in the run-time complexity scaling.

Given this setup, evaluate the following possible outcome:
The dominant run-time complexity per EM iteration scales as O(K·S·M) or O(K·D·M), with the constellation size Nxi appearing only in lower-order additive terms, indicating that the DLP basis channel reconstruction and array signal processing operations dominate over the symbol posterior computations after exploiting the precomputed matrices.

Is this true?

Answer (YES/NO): NO